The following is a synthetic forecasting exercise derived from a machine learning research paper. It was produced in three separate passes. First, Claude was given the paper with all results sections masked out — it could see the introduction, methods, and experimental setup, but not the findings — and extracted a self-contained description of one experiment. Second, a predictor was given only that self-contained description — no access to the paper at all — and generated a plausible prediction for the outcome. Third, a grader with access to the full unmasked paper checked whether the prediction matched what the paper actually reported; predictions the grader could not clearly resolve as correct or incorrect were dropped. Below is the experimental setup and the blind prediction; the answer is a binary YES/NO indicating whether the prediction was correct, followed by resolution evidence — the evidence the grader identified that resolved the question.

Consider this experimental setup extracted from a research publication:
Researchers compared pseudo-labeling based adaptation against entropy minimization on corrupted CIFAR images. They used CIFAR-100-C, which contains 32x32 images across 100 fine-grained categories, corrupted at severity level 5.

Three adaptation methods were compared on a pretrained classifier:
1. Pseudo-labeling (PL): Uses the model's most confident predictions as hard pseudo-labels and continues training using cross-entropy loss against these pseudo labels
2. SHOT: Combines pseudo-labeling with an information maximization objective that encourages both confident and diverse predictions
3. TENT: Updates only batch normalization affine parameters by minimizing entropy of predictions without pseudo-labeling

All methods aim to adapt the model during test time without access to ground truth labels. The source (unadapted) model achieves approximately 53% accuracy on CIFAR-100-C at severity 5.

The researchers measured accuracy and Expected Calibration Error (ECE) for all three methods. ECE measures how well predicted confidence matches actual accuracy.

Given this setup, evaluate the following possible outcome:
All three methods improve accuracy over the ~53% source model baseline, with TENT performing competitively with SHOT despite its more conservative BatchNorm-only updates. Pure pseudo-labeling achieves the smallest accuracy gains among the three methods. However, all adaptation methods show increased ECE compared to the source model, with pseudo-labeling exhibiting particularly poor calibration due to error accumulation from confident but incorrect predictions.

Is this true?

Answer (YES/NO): NO